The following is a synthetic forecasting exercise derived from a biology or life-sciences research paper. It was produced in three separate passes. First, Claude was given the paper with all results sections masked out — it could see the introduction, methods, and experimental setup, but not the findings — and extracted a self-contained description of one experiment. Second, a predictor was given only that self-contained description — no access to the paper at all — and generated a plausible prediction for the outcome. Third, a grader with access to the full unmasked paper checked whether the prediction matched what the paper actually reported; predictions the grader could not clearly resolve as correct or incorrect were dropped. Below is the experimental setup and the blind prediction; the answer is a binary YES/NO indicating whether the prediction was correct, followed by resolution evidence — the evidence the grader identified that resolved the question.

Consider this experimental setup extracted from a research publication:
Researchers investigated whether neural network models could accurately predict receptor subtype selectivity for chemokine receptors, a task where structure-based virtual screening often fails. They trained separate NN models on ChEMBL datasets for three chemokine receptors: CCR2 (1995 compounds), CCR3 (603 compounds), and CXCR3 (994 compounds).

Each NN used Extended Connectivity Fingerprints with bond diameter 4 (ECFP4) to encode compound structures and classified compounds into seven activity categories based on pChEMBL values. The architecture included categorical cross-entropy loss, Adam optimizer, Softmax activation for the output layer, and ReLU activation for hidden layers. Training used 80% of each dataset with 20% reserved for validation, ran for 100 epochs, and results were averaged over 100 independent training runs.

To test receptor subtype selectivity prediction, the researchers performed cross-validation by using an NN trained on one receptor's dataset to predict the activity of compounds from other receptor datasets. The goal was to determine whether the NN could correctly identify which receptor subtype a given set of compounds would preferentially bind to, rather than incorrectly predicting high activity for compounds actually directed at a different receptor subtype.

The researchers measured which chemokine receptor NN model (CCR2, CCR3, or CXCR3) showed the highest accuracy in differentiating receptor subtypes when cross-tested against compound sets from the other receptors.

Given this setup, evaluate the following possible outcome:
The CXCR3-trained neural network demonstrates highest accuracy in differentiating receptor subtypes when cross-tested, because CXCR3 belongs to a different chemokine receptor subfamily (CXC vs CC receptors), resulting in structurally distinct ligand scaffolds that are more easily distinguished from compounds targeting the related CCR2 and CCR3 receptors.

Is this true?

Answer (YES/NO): YES